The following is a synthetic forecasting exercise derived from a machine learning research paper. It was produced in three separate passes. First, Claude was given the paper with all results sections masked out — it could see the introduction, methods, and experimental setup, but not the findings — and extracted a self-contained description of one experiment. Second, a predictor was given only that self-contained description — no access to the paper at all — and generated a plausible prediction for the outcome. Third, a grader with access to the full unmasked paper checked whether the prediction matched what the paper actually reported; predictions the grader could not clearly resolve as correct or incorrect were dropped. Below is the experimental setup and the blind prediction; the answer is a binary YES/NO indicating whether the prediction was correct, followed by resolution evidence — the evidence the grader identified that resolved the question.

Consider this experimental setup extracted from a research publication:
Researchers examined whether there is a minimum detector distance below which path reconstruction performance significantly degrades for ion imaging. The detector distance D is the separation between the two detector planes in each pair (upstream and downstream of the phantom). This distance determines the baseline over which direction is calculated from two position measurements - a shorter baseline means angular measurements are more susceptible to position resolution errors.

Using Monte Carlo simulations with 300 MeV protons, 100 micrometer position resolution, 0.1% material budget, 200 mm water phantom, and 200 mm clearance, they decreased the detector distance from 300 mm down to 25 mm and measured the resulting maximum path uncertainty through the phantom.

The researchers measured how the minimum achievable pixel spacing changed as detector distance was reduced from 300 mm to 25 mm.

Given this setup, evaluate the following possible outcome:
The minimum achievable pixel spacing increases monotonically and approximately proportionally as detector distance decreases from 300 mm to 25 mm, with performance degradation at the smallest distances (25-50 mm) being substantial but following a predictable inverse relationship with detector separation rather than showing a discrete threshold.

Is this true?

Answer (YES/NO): NO